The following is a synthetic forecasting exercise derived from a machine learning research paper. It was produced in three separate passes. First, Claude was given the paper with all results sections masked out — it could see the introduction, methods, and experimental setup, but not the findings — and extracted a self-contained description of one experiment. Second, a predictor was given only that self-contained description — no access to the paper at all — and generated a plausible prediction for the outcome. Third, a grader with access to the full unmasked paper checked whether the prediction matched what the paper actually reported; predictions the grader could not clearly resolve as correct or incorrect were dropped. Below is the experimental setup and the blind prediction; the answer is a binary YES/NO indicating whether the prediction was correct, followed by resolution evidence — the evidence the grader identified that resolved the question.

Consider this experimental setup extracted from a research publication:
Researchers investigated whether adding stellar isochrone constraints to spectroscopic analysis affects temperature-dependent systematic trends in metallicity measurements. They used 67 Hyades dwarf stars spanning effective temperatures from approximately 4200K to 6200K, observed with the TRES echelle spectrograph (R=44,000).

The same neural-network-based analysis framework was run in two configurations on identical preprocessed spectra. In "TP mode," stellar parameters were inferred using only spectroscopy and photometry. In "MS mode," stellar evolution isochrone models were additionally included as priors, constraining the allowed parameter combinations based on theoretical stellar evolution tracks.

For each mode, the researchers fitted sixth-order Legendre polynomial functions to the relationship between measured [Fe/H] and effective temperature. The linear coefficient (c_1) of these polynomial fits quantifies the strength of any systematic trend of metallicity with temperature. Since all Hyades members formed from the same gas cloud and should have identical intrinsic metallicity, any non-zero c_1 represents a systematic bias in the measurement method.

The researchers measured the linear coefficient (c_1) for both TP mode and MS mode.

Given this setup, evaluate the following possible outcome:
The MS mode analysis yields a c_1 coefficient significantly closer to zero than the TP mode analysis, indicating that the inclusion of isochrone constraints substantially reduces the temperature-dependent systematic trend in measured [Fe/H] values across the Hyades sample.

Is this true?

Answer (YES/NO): NO